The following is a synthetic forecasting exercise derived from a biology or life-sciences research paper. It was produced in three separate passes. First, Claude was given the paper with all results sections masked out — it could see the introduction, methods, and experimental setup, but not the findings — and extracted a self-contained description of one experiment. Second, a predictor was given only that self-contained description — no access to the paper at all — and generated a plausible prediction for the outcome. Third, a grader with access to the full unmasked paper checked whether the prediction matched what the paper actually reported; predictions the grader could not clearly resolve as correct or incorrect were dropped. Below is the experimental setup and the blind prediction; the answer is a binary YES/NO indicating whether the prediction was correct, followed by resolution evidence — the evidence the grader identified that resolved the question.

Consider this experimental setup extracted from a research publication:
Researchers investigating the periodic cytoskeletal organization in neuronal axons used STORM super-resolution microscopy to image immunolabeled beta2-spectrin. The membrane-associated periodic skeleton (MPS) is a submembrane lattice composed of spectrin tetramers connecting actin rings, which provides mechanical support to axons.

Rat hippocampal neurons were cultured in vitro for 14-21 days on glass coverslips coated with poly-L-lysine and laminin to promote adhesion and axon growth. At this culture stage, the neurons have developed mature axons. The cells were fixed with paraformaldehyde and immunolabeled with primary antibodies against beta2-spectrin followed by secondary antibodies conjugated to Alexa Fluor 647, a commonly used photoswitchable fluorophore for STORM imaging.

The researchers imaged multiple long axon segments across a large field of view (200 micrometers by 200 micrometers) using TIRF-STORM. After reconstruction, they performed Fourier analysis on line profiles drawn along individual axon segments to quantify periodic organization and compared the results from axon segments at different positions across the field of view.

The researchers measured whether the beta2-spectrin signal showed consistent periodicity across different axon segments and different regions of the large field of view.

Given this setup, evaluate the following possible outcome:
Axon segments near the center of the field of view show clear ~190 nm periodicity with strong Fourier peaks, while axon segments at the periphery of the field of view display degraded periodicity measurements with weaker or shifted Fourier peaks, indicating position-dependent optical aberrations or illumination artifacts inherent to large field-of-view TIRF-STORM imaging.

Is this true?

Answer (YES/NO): NO